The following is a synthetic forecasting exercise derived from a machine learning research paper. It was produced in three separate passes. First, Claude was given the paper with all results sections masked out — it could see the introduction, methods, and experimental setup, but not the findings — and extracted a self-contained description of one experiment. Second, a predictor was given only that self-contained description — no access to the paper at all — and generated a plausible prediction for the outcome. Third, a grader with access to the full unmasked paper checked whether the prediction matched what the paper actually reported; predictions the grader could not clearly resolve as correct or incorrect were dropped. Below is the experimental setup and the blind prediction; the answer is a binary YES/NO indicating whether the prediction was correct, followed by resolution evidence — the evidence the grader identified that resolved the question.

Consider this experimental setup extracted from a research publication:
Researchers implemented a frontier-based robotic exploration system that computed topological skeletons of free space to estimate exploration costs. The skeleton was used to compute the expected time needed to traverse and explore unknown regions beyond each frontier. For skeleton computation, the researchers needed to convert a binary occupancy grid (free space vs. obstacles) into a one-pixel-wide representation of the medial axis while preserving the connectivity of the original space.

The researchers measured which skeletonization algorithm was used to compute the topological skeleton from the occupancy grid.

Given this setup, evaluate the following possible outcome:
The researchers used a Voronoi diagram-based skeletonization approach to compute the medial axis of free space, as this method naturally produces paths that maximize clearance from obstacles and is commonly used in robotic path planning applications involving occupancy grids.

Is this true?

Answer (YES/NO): NO